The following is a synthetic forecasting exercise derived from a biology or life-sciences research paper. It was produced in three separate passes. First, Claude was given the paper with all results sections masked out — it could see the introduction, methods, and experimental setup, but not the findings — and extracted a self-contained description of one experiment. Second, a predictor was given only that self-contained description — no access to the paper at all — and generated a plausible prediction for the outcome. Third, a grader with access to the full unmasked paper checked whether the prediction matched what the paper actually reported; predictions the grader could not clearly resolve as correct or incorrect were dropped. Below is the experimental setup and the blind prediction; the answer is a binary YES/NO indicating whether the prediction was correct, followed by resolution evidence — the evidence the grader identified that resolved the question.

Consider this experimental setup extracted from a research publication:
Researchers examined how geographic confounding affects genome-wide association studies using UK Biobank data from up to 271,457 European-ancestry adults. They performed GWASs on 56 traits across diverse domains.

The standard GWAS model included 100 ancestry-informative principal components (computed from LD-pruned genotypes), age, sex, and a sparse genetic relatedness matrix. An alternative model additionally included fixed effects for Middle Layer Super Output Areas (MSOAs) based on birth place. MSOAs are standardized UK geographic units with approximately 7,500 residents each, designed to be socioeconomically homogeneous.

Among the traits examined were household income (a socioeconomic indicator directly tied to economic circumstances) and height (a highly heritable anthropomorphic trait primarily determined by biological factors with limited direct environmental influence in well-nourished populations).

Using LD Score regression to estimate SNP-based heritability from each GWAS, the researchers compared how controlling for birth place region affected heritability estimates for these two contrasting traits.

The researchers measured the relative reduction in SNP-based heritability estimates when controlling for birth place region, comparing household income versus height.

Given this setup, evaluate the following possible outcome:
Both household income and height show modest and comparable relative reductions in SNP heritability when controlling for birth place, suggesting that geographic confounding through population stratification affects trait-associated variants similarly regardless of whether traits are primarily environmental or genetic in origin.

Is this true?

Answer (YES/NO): NO